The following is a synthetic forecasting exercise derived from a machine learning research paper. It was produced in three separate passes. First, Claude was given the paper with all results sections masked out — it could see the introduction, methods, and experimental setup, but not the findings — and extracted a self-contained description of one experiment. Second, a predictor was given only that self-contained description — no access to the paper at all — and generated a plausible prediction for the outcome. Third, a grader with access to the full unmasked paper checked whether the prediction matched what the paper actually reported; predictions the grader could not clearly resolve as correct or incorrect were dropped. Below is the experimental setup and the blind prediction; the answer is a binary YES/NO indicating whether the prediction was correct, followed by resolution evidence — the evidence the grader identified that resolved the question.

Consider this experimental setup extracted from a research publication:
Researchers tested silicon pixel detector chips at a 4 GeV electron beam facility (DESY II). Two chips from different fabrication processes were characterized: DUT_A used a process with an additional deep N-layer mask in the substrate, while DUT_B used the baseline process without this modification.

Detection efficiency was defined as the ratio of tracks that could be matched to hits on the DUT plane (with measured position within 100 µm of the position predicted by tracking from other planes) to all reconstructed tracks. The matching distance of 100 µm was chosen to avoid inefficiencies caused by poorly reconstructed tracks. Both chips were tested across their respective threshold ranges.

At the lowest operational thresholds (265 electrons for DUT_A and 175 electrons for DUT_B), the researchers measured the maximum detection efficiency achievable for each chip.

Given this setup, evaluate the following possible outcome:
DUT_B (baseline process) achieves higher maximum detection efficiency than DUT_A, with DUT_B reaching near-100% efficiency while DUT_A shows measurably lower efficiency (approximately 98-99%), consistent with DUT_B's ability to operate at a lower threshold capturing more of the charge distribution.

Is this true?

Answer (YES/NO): NO